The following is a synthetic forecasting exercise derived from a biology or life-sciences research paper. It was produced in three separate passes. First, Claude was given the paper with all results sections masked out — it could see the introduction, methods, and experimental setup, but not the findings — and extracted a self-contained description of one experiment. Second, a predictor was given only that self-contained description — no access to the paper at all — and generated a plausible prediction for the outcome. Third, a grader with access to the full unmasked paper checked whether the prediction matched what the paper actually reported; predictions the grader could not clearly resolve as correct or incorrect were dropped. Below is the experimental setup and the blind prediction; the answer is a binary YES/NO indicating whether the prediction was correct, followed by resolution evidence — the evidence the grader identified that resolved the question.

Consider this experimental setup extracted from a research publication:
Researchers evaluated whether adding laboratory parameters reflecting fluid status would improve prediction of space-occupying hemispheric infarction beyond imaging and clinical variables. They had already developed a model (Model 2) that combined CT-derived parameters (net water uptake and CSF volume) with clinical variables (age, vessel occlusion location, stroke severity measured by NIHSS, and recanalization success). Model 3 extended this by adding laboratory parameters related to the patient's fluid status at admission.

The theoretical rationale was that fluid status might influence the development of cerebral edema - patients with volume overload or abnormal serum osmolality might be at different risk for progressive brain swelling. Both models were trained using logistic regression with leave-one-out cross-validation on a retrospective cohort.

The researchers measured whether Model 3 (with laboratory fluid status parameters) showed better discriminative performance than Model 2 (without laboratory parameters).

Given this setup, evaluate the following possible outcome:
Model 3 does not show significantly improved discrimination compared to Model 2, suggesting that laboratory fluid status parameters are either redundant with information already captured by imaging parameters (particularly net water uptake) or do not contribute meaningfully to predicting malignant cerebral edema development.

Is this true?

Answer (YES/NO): YES